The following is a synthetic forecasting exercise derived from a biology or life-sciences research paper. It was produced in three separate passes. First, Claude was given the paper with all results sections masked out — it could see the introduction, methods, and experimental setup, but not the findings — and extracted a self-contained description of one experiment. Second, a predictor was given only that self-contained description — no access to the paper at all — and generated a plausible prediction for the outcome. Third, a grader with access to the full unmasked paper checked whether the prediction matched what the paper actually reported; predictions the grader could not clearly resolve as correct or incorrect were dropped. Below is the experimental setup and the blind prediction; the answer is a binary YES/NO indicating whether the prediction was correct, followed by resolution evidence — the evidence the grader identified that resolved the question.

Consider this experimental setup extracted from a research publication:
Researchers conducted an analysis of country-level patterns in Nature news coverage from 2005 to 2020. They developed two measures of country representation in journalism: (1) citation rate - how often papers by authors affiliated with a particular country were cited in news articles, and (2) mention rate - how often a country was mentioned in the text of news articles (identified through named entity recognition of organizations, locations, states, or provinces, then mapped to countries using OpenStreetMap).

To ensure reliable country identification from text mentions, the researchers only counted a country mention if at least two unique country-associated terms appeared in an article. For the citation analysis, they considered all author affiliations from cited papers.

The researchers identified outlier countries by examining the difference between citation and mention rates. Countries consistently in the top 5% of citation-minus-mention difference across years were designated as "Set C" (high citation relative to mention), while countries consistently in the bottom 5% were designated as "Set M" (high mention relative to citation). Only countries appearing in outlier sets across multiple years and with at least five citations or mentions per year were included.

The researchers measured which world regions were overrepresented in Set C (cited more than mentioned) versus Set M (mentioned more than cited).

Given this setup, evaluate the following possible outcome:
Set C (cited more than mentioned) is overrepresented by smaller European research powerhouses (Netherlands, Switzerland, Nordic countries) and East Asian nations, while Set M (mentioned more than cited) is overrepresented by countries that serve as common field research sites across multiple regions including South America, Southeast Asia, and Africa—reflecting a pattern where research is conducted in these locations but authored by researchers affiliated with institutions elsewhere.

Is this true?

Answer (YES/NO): NO